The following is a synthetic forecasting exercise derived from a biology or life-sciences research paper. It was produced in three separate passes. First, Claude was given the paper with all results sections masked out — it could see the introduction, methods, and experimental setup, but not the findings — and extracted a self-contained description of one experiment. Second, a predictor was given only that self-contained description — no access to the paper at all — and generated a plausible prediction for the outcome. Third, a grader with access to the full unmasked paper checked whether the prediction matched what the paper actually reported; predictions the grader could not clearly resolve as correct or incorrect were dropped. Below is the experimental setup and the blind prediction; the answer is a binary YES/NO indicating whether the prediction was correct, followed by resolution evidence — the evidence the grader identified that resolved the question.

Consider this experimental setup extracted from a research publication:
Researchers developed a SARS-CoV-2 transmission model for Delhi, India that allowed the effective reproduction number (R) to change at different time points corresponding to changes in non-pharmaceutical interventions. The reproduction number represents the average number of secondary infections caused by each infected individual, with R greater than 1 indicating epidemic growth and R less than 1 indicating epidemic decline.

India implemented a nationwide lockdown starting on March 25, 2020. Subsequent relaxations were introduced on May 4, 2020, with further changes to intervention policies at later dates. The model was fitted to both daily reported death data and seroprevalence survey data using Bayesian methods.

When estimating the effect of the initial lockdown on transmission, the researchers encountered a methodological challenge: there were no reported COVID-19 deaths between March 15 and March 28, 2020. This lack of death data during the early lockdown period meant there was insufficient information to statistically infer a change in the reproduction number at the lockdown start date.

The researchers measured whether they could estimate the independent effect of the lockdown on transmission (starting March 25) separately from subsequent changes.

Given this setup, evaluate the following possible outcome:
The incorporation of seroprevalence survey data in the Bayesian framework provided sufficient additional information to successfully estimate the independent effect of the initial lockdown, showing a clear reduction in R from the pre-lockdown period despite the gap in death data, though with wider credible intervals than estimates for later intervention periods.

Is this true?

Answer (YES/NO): NO